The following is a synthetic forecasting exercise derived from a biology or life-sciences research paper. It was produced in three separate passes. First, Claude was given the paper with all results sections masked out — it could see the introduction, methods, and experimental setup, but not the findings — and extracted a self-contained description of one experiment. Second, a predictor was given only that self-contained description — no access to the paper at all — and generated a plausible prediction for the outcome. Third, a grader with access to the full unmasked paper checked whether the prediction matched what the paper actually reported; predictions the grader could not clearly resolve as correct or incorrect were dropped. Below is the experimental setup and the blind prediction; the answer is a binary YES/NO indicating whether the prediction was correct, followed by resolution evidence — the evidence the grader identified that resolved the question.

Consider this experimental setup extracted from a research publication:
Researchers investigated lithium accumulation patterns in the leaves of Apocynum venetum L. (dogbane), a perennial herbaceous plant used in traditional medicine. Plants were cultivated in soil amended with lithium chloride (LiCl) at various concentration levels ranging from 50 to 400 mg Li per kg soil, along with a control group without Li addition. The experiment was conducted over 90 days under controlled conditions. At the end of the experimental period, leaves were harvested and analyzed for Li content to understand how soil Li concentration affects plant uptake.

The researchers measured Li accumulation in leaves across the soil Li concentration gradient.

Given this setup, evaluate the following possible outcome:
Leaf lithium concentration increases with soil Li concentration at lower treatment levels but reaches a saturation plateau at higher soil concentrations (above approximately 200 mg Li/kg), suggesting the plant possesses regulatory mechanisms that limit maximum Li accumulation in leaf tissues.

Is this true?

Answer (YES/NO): NO